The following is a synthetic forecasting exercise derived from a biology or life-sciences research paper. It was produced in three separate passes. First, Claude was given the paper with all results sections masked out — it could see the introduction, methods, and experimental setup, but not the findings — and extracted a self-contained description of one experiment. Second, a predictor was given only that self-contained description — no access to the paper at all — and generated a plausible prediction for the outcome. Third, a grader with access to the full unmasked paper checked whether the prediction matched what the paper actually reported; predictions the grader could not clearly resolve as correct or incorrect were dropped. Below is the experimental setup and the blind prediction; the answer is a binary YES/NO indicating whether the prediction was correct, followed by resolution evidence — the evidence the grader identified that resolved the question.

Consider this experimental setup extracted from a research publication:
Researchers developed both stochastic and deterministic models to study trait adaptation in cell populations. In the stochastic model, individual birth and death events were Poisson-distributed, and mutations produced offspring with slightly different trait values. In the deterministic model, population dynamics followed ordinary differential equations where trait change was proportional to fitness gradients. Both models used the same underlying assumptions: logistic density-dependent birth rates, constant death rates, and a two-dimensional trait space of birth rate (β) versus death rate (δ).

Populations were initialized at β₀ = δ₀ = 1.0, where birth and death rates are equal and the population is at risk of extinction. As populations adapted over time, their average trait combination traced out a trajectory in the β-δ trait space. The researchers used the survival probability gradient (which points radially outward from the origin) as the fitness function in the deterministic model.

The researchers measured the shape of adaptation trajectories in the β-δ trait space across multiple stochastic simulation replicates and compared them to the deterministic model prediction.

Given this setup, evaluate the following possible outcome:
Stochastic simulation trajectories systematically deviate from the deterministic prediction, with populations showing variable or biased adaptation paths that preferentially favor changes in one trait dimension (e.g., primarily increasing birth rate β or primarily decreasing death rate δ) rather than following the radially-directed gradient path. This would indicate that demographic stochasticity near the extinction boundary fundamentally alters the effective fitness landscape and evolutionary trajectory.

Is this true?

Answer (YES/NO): NO